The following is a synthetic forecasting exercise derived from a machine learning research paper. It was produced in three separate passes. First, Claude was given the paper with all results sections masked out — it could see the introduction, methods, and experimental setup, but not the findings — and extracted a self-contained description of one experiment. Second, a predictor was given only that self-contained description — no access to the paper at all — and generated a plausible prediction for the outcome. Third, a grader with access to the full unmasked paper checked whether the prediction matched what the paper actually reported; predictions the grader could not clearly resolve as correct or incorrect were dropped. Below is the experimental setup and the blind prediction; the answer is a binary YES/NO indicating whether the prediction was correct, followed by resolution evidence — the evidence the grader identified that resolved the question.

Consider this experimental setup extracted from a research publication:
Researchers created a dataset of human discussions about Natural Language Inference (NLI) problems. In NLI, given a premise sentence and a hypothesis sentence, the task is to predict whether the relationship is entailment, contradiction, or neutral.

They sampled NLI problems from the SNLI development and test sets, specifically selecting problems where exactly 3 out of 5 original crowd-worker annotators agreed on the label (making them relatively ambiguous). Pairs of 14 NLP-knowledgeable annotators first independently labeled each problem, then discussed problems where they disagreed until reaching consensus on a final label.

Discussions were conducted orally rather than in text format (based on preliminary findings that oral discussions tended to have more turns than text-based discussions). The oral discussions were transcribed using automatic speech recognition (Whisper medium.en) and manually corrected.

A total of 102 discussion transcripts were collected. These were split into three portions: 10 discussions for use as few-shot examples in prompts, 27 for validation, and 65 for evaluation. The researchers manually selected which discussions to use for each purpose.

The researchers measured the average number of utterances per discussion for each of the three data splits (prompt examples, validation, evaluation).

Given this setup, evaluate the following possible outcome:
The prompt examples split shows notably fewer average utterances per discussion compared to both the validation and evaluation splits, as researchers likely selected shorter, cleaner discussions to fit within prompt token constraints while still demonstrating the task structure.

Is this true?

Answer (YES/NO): YES